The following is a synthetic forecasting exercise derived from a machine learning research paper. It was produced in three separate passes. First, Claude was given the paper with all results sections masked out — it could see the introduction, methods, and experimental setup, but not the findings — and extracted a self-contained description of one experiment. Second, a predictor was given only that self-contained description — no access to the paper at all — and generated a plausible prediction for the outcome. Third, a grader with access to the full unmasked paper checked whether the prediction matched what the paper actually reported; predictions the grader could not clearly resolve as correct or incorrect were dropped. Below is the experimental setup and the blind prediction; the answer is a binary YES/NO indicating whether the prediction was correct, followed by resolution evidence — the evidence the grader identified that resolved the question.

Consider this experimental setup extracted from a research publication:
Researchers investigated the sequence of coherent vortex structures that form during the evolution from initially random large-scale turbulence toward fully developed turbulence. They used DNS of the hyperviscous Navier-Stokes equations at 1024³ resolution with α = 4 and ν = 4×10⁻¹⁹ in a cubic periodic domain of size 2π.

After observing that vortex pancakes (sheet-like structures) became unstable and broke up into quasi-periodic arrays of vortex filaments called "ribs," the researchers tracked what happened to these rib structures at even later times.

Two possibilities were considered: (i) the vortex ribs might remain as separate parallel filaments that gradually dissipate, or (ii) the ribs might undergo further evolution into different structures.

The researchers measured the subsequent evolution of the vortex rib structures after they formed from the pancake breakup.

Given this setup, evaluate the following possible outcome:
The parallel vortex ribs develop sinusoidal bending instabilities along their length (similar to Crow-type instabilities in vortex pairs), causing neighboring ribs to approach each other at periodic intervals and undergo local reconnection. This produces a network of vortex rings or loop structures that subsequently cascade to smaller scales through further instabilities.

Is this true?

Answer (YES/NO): NO